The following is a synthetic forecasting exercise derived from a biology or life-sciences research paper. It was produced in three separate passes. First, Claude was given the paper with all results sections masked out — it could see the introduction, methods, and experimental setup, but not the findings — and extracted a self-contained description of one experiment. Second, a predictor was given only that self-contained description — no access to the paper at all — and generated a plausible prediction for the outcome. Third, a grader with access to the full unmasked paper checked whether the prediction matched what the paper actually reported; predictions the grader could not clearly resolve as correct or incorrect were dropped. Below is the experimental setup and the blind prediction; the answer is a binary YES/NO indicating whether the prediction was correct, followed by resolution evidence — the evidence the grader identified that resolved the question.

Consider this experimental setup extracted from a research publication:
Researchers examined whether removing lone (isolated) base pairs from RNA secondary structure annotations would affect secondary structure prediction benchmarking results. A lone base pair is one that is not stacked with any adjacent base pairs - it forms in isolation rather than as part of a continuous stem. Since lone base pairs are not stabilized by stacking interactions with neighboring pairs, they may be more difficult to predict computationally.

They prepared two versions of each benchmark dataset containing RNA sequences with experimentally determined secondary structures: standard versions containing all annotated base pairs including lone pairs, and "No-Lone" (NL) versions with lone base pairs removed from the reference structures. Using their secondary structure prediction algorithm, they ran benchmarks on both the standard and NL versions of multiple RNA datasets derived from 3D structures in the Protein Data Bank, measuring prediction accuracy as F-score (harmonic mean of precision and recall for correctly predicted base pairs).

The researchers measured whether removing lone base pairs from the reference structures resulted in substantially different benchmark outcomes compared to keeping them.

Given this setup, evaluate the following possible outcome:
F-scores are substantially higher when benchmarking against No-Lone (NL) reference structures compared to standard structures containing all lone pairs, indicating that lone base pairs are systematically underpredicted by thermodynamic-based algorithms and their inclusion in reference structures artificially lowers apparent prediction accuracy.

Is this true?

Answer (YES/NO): NO